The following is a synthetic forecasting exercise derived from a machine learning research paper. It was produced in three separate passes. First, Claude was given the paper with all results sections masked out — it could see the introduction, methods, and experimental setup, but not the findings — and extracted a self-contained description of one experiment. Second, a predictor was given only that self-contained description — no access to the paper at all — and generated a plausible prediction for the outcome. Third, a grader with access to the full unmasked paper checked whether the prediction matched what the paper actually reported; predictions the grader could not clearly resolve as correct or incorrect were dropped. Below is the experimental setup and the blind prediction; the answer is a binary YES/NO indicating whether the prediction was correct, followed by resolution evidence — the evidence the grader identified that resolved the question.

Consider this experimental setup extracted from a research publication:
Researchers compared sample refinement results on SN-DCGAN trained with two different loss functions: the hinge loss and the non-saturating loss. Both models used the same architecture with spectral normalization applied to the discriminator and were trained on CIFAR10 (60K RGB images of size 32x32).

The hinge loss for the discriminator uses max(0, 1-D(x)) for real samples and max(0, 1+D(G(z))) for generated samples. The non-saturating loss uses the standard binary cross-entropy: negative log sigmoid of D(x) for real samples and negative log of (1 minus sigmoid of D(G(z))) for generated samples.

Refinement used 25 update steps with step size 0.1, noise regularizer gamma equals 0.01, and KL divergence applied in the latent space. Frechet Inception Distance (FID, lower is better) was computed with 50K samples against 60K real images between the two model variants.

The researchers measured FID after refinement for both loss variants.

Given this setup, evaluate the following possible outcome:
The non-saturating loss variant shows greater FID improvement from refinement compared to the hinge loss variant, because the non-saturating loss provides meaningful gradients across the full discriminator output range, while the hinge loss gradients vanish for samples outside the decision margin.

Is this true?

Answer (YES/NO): YES